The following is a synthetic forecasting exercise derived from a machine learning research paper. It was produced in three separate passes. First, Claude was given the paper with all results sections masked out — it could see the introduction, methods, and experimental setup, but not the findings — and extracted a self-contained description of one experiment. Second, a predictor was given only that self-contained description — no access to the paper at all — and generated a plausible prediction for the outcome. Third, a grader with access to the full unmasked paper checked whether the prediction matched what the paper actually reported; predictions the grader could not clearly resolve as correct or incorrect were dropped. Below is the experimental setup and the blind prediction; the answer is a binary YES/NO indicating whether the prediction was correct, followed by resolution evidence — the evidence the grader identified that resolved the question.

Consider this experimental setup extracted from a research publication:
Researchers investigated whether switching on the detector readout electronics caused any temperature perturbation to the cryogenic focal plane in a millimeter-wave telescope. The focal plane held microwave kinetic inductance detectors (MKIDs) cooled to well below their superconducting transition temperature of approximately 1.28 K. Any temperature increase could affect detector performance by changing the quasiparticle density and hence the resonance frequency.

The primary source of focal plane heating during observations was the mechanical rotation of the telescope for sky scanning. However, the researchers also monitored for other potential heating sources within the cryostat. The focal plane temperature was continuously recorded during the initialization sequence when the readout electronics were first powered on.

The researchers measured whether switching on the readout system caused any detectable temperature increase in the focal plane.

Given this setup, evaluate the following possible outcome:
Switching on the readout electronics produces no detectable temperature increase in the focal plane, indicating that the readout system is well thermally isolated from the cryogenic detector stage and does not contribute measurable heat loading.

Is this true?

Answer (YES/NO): NO